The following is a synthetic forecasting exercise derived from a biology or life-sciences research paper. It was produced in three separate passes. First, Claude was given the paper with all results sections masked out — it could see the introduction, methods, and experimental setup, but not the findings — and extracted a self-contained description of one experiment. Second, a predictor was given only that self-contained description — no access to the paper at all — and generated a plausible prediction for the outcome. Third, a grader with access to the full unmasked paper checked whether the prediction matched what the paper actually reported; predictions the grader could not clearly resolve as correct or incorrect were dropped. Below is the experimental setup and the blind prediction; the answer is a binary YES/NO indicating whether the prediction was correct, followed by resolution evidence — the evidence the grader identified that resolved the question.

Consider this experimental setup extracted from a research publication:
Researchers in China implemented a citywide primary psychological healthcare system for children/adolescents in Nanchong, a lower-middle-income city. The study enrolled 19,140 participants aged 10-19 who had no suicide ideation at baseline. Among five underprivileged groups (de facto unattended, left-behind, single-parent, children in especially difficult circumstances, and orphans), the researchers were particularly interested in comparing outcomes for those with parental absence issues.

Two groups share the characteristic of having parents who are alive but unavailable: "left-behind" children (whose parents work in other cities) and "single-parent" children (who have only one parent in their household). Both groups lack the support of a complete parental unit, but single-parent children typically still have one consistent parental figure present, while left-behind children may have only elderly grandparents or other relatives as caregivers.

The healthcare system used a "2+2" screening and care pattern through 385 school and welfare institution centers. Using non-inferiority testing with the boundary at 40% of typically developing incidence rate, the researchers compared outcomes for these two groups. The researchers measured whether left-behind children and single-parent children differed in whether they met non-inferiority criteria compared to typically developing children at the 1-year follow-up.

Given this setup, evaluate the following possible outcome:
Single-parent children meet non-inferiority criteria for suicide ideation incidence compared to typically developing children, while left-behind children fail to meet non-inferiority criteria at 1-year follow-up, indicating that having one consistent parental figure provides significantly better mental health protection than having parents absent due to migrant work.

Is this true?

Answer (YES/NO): NO